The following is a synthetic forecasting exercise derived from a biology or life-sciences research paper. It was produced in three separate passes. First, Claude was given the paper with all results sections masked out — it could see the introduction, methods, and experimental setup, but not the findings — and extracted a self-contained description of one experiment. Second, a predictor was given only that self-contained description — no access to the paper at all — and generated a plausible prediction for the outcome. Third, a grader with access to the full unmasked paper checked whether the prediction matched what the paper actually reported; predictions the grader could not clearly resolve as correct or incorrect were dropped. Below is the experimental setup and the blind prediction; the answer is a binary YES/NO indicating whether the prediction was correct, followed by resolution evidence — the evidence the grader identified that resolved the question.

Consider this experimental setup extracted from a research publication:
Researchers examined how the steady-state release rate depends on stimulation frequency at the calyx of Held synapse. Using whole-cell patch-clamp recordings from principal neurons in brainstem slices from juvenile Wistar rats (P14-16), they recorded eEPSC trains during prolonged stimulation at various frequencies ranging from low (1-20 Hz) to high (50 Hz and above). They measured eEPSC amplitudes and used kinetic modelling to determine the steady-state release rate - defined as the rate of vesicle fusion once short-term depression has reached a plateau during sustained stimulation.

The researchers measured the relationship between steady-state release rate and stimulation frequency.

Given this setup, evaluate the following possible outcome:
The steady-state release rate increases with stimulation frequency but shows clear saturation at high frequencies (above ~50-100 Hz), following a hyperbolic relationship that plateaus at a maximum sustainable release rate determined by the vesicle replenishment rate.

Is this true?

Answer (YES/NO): YES